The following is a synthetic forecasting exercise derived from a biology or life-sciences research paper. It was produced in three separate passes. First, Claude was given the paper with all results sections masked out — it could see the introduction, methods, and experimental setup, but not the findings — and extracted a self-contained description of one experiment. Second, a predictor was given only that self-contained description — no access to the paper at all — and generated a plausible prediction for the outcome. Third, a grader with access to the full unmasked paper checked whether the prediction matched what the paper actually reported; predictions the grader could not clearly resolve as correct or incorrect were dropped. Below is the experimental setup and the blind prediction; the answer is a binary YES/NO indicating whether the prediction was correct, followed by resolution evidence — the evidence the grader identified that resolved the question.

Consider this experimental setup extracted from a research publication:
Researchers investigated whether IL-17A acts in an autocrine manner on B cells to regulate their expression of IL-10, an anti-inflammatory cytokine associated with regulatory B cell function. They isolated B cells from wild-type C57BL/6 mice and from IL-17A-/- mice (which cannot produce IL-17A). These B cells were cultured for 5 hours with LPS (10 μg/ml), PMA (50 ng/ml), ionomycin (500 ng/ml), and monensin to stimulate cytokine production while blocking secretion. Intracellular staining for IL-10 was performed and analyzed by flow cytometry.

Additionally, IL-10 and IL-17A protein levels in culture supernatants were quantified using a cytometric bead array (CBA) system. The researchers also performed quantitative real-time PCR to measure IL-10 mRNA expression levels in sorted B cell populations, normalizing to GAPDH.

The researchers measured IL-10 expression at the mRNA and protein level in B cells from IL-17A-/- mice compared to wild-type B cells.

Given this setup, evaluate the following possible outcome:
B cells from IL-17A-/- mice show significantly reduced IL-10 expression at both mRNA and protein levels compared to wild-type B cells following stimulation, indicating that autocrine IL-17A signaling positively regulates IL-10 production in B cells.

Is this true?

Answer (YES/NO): NO